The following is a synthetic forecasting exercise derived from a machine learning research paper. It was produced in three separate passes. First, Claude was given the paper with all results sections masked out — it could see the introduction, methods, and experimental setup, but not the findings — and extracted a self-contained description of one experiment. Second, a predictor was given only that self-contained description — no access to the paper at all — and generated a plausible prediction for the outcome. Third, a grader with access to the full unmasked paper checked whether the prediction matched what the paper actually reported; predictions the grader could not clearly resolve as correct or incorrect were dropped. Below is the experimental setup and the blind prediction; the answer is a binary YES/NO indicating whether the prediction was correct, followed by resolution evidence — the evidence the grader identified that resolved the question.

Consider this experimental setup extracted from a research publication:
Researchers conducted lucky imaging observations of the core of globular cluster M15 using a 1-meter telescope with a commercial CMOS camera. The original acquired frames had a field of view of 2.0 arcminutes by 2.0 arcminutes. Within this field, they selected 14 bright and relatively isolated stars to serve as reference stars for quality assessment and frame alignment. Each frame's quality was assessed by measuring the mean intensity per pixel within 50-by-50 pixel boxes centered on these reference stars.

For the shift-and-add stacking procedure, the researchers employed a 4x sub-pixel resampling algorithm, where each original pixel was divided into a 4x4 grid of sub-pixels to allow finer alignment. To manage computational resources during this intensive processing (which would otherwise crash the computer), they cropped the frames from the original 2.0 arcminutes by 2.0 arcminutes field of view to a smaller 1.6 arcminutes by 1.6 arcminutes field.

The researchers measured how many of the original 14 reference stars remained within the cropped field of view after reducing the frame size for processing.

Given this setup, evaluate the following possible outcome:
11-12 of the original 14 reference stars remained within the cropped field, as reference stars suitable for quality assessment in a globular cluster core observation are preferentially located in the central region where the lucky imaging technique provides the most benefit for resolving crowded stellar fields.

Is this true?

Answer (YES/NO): YES